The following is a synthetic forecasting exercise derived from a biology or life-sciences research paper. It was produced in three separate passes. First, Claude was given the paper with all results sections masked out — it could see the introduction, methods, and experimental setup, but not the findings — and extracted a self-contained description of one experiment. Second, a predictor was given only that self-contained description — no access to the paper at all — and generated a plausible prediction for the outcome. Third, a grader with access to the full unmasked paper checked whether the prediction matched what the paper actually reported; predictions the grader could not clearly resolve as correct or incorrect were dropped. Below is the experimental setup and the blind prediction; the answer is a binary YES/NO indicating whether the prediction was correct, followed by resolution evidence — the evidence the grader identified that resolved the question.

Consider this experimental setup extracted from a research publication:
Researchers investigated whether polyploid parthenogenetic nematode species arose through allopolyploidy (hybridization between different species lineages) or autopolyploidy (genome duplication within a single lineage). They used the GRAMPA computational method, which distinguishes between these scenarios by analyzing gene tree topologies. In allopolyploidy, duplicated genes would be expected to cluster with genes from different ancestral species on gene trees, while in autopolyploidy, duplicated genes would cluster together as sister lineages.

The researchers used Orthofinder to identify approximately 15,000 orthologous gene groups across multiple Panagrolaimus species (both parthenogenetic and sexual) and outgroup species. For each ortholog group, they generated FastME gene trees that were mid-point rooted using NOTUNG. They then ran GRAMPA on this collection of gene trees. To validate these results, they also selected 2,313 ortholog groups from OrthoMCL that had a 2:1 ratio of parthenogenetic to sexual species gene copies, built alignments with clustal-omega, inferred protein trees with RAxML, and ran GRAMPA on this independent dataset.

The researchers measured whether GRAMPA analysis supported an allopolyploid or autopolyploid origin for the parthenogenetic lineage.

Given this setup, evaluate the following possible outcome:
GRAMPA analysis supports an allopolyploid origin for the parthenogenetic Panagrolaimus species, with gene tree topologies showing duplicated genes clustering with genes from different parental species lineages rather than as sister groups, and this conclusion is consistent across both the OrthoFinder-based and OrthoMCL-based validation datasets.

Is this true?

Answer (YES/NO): YES